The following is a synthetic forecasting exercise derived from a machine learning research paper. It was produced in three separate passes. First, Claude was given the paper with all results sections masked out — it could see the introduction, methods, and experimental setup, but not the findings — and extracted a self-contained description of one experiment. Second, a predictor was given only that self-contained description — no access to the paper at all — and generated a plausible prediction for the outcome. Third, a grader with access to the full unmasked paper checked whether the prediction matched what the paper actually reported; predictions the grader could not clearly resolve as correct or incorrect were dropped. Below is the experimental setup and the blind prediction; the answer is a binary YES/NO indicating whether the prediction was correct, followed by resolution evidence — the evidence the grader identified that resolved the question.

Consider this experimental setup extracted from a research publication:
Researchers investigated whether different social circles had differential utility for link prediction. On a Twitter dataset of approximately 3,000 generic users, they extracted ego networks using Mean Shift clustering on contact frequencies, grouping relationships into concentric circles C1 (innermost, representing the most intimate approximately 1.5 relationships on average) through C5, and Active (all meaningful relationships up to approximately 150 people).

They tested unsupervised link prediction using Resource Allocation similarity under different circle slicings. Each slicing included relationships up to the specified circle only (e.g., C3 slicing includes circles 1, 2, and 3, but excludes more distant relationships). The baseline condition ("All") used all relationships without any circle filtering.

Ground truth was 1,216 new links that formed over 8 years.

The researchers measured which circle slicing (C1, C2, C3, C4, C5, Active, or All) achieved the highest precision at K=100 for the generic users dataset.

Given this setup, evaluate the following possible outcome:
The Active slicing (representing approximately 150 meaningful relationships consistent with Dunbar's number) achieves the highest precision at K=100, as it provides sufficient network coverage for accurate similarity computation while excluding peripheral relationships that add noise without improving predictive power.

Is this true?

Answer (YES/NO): NO